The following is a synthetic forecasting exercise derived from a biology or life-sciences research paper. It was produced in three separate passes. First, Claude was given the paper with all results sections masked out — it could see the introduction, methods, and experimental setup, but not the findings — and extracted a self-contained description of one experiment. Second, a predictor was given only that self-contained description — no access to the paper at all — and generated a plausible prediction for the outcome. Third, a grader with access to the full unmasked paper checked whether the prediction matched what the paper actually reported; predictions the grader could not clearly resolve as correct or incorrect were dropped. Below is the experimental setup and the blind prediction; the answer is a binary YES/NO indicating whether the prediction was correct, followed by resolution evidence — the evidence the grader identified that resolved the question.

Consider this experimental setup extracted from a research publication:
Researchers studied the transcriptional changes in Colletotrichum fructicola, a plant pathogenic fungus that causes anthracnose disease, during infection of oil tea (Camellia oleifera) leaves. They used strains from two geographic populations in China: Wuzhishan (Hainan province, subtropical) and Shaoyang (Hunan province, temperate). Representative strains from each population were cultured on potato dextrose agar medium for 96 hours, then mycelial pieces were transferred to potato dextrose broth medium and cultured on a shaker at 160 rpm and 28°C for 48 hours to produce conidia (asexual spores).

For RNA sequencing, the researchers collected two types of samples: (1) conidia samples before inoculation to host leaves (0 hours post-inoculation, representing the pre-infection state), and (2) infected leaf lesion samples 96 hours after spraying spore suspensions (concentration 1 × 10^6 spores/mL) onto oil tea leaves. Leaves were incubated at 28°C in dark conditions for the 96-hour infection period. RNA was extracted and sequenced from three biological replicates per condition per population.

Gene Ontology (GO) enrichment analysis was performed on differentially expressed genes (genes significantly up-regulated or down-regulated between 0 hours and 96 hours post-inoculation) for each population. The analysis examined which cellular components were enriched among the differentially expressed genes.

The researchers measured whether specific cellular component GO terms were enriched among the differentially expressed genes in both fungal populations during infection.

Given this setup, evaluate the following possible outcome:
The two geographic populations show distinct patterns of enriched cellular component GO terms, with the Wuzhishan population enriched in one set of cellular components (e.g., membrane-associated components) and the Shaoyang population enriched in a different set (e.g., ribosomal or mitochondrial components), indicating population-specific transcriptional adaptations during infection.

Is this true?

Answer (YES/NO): NO